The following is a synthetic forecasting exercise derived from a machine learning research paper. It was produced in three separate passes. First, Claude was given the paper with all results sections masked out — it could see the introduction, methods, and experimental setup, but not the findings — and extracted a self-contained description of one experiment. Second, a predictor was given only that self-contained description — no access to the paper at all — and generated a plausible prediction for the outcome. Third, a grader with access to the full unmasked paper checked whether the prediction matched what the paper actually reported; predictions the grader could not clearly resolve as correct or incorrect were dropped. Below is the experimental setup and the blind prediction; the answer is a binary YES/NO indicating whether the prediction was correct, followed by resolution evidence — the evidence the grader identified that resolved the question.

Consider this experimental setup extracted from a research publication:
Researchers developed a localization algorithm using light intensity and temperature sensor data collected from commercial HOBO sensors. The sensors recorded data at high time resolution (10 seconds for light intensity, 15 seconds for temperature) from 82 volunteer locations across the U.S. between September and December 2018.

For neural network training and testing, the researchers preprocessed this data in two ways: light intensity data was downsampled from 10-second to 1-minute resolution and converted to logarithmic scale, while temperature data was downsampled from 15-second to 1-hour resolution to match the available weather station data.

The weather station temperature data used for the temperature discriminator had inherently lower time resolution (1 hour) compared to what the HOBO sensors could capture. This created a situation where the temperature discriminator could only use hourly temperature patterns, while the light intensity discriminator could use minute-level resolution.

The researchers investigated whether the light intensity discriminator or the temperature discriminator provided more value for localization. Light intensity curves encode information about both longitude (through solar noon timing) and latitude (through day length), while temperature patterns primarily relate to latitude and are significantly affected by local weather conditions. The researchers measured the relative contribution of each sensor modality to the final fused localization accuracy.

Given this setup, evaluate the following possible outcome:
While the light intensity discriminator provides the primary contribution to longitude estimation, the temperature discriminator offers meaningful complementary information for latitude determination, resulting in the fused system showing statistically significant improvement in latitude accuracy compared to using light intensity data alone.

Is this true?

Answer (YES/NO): YES